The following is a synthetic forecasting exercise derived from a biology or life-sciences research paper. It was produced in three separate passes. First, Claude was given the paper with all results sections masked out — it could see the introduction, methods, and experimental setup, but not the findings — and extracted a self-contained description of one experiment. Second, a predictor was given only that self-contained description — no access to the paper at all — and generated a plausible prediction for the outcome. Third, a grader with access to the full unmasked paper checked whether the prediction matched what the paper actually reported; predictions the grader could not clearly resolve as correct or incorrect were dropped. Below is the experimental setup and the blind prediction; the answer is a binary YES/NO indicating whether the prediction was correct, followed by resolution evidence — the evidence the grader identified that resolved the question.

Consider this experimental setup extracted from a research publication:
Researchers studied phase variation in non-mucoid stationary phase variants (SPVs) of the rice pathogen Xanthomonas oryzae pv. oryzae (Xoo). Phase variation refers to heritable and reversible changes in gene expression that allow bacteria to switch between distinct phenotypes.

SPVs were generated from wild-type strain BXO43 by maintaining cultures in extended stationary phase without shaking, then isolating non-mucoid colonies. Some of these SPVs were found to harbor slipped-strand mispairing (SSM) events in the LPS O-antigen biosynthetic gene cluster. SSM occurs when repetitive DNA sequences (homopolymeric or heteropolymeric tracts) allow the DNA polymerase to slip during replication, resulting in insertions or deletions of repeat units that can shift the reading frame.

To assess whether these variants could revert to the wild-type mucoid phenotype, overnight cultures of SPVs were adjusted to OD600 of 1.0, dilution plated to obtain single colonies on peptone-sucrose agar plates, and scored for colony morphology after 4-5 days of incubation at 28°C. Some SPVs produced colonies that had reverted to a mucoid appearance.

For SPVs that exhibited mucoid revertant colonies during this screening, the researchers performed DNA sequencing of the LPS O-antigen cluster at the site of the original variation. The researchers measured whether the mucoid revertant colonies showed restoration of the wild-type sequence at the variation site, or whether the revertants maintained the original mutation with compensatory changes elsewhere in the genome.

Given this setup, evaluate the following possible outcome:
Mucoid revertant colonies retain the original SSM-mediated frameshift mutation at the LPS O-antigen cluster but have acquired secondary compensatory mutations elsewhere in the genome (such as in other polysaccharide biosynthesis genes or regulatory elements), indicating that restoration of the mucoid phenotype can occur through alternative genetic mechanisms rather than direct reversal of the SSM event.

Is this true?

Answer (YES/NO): NO